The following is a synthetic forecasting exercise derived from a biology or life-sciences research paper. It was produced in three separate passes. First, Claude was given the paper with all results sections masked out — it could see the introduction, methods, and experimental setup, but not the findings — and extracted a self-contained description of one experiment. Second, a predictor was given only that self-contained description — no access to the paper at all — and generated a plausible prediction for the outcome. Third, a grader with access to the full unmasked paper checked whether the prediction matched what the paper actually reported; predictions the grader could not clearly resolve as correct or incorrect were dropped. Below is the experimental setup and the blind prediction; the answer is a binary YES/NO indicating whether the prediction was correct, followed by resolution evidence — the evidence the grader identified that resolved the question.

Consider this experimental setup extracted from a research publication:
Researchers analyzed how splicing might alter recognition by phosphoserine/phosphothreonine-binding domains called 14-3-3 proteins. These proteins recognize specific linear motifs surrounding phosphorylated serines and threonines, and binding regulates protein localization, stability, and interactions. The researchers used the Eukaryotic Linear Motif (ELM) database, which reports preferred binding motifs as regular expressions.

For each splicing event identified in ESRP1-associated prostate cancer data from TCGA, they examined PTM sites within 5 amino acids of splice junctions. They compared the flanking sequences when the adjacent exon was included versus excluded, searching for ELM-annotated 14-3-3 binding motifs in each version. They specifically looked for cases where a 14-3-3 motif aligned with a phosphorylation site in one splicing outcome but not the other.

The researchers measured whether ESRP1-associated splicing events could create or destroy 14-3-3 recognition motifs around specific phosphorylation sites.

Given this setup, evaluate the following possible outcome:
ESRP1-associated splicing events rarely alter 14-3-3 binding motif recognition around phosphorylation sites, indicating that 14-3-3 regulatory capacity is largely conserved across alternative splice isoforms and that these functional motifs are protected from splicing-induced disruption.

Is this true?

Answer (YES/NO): NO